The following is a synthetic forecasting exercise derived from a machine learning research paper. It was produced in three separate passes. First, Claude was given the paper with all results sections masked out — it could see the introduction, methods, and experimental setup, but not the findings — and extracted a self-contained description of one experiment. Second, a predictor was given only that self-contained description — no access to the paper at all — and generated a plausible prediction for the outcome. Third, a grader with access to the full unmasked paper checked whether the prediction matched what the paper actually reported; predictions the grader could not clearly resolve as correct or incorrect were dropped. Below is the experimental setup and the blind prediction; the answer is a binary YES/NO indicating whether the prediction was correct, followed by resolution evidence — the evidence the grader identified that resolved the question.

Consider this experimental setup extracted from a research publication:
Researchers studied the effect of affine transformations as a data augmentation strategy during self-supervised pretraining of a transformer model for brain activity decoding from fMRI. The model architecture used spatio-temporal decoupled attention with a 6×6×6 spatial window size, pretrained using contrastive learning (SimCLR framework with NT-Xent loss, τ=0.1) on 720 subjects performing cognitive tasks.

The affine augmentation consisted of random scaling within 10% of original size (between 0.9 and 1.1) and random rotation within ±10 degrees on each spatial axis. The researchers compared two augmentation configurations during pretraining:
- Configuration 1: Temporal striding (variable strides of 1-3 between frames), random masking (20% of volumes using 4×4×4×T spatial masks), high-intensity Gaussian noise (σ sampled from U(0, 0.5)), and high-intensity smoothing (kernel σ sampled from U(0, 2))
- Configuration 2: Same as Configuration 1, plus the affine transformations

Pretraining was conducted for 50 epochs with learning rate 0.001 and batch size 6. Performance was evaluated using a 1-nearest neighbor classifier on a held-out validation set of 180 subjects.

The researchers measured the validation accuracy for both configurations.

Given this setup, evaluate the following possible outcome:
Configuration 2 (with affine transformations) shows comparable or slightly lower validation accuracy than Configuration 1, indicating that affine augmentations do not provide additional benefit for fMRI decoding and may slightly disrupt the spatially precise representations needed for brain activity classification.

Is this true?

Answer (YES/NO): NO